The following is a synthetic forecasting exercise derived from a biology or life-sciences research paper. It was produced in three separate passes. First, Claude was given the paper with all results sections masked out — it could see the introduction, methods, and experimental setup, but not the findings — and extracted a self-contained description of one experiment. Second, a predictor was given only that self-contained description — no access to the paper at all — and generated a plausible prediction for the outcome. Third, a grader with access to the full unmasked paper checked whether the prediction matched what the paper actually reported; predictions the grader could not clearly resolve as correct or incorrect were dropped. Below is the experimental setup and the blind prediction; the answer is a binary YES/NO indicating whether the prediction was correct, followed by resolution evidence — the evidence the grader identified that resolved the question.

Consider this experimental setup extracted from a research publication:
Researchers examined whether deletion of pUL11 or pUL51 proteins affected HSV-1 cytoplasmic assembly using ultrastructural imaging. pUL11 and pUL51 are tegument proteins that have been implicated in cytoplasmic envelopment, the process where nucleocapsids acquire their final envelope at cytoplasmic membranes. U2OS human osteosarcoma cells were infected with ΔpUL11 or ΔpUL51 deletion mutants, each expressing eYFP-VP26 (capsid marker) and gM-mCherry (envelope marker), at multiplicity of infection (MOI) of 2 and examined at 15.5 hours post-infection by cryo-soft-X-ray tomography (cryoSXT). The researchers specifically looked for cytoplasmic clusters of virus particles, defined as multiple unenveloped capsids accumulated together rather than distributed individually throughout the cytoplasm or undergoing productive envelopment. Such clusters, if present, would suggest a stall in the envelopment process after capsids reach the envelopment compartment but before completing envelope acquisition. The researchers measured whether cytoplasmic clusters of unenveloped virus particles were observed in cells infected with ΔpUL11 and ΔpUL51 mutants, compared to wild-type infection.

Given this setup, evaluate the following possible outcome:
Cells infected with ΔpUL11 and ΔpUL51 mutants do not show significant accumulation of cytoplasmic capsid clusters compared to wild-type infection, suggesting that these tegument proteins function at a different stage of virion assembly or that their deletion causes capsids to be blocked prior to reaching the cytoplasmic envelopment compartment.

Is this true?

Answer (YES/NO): NO